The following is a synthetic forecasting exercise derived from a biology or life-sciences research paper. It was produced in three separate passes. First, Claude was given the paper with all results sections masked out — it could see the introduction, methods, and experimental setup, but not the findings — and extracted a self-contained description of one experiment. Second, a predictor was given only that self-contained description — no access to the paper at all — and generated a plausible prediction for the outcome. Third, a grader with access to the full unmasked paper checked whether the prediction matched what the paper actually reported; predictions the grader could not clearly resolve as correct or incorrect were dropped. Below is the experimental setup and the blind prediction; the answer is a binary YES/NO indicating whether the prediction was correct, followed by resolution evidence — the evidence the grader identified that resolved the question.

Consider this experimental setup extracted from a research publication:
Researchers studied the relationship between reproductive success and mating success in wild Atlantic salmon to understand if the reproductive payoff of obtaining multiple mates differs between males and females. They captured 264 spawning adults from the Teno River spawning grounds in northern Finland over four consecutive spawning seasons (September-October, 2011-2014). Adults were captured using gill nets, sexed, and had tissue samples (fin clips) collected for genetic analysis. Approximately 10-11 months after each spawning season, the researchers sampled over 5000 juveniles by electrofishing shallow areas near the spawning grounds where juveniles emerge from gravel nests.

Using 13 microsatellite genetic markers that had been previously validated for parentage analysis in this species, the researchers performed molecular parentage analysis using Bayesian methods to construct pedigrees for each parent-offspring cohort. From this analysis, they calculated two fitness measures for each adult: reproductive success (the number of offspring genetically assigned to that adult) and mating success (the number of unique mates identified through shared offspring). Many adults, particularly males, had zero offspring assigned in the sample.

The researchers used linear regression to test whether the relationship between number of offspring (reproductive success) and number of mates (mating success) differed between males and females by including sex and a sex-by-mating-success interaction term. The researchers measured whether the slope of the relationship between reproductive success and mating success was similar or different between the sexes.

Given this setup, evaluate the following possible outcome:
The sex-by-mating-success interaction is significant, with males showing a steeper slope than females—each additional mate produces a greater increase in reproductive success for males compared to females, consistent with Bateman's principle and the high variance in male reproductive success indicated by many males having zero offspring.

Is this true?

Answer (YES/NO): NO